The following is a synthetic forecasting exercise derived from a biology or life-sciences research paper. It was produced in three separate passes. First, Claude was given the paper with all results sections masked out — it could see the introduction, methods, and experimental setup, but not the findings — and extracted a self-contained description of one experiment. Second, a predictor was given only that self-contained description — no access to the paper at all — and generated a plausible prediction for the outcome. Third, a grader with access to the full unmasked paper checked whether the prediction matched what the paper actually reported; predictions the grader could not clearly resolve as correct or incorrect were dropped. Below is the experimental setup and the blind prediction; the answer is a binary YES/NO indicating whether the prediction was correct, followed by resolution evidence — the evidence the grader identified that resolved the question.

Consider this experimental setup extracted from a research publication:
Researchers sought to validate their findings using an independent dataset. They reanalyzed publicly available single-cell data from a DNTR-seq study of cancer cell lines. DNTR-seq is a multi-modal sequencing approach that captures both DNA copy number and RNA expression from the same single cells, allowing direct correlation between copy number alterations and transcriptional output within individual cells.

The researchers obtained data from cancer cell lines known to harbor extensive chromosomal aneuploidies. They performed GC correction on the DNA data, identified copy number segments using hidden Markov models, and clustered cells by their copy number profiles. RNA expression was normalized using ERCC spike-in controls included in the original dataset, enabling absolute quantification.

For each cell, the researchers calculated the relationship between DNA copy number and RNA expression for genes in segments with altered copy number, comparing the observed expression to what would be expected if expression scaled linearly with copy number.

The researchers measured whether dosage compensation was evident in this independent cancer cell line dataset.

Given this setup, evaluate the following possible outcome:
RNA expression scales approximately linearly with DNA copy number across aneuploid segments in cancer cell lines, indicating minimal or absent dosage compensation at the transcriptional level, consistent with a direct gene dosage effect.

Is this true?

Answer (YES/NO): NO